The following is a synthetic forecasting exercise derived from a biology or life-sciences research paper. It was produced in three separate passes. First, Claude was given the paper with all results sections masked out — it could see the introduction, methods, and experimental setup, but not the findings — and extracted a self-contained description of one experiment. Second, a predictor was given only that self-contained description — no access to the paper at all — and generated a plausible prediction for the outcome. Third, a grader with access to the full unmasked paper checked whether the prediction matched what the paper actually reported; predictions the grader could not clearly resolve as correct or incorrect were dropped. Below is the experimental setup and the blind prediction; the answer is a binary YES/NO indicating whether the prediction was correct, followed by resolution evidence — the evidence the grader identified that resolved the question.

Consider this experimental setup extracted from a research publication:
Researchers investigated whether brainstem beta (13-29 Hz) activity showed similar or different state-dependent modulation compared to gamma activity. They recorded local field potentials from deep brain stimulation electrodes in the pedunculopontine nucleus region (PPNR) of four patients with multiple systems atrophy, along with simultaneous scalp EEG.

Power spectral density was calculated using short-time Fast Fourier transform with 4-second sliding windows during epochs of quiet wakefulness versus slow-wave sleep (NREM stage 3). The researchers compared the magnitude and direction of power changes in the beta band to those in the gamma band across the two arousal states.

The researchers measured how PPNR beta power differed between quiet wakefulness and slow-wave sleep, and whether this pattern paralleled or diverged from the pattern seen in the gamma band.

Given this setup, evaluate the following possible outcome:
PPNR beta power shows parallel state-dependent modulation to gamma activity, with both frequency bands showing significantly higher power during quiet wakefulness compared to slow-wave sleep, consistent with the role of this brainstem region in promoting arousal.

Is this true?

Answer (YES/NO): YES